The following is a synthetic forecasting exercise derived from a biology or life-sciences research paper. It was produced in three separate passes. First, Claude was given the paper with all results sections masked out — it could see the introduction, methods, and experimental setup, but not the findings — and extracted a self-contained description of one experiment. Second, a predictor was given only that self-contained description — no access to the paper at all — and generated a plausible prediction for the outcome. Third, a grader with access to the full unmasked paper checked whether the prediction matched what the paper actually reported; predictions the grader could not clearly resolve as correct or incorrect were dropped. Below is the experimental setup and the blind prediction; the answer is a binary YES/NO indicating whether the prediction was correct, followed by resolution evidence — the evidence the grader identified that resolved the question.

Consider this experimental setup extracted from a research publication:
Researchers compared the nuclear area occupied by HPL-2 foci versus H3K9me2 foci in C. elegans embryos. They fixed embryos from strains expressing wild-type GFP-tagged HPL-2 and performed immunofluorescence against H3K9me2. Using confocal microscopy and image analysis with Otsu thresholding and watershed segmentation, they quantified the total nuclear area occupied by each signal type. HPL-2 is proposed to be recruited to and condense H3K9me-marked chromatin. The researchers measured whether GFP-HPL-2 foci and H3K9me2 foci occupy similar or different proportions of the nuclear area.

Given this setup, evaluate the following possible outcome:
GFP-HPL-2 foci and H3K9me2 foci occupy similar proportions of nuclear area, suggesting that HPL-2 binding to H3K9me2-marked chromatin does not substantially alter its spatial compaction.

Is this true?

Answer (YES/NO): NO